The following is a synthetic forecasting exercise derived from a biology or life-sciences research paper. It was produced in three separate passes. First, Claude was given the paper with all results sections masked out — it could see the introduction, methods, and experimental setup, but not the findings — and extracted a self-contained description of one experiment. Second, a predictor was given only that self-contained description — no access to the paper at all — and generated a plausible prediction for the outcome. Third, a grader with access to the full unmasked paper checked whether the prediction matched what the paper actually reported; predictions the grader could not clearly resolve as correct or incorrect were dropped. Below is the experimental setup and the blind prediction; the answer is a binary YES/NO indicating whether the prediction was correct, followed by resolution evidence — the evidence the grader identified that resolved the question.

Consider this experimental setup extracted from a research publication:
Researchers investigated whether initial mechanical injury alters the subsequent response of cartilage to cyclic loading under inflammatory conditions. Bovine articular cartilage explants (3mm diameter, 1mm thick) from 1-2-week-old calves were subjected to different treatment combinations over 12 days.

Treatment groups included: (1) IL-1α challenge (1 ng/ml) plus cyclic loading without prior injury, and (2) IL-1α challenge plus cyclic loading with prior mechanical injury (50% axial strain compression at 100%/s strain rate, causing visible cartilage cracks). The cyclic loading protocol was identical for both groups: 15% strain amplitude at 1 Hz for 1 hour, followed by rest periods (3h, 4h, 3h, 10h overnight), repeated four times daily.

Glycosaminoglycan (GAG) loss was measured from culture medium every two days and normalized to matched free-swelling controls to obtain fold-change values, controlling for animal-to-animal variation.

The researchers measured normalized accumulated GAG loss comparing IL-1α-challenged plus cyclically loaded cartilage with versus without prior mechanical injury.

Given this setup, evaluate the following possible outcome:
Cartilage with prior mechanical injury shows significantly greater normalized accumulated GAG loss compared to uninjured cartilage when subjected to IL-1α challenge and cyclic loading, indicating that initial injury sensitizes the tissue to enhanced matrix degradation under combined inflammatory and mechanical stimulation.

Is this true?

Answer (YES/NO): YES